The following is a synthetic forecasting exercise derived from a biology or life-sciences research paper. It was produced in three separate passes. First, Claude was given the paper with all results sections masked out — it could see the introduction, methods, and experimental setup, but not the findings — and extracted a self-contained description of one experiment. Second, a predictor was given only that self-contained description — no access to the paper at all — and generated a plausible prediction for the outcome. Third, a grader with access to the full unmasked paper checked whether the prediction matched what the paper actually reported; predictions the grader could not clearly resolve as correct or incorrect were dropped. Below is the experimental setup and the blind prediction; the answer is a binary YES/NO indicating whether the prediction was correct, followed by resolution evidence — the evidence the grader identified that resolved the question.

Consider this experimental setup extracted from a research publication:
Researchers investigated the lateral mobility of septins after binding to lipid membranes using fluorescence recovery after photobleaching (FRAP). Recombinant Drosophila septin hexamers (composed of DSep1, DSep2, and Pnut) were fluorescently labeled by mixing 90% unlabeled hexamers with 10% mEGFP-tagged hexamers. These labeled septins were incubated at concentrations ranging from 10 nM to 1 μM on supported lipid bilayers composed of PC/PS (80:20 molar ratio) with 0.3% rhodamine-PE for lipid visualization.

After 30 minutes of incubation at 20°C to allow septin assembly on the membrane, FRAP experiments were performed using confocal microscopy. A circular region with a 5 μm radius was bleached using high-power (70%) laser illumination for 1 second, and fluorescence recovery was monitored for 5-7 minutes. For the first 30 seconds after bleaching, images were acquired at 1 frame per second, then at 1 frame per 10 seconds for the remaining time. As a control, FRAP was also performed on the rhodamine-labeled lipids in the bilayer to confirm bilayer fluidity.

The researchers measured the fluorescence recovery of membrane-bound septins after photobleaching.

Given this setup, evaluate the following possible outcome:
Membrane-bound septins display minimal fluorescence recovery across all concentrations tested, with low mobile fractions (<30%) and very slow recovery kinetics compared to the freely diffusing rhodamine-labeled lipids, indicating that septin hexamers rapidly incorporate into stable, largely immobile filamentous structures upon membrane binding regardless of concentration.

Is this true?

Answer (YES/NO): YES